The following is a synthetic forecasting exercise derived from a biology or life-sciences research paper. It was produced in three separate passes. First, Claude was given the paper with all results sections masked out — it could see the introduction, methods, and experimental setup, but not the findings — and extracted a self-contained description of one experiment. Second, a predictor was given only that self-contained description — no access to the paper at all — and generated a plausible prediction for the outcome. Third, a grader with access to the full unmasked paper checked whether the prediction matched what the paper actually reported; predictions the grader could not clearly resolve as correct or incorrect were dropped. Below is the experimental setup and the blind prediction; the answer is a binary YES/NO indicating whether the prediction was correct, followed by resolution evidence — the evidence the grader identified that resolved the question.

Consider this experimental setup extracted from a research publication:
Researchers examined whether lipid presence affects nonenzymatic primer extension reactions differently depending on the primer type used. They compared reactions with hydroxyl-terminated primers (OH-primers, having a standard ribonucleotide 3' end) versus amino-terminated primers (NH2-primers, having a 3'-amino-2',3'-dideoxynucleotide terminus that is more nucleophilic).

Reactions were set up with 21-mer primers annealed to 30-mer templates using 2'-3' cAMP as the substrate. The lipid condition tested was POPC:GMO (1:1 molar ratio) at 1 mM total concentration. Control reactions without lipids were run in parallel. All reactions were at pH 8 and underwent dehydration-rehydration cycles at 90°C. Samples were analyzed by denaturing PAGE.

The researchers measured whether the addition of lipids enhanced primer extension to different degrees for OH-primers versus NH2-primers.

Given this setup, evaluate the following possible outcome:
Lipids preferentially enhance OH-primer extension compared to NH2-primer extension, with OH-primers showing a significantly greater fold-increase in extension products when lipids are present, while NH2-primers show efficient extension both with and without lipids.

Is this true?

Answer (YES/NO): NO